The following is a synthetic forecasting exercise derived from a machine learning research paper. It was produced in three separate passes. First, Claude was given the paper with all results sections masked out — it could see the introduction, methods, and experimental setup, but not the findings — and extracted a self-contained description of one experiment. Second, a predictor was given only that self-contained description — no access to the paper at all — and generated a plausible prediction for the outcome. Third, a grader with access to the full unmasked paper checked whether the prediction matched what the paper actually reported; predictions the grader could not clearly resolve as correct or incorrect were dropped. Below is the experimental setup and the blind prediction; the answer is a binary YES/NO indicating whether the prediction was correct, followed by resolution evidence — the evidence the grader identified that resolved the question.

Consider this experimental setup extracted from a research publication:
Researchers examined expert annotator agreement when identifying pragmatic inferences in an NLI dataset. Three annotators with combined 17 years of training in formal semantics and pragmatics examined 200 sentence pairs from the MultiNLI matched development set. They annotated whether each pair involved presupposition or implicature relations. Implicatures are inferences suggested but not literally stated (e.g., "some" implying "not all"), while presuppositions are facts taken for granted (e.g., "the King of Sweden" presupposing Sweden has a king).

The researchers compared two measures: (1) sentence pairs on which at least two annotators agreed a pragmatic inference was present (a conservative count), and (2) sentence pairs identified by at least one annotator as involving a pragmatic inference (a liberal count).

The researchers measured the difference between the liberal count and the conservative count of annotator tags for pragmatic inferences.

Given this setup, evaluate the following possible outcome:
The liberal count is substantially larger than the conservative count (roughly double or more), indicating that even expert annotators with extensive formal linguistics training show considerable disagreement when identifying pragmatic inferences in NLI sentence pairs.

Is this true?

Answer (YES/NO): YES